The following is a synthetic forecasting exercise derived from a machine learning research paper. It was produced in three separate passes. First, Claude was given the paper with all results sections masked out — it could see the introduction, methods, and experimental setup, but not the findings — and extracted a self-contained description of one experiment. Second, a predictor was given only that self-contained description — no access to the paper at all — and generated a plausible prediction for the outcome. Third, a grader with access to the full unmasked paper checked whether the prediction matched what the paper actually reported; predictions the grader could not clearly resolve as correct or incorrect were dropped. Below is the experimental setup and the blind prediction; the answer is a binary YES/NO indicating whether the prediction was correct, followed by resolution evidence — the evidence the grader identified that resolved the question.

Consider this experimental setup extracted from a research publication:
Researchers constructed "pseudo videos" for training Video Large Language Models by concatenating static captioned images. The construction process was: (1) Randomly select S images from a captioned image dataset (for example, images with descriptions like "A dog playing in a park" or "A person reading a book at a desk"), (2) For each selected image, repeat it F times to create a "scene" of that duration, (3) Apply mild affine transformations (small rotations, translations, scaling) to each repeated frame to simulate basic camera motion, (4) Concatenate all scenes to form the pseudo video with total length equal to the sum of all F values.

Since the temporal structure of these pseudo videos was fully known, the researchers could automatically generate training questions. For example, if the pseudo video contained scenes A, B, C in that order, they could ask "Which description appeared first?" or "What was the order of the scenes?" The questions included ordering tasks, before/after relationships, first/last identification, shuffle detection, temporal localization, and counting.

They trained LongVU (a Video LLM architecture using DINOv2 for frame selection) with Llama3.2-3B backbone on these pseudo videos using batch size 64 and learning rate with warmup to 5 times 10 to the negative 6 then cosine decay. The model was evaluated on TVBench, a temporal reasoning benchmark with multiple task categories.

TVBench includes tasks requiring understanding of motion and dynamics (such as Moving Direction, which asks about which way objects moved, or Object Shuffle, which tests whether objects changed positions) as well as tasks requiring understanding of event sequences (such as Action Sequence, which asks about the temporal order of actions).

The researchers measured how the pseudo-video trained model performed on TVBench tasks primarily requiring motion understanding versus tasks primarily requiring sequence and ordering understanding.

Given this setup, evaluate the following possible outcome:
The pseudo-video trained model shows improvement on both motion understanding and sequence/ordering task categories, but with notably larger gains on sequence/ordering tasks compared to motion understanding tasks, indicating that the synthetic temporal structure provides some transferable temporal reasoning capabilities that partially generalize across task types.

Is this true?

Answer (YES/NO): NO